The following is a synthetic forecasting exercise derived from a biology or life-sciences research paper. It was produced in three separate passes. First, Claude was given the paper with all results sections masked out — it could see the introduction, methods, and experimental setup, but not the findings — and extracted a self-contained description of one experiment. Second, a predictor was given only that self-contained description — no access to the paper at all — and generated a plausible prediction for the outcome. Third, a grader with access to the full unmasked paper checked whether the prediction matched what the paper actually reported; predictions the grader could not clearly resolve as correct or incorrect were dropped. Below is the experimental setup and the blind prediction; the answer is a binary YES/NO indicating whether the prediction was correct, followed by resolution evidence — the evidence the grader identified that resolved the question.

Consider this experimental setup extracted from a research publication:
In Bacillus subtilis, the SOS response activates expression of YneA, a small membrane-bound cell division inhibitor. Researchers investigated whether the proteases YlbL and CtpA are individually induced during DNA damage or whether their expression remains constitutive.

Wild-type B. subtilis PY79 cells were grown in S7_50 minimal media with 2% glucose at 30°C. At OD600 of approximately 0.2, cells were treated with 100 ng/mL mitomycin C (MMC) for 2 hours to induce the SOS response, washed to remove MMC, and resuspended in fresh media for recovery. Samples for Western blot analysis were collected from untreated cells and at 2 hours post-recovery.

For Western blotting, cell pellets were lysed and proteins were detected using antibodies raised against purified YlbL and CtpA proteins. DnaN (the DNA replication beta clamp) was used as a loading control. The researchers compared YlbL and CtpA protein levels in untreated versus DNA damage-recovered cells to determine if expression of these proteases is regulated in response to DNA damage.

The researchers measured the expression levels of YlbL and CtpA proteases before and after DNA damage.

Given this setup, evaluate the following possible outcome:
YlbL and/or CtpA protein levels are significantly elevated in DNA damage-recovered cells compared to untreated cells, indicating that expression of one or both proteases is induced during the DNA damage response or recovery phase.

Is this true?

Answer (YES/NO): NO